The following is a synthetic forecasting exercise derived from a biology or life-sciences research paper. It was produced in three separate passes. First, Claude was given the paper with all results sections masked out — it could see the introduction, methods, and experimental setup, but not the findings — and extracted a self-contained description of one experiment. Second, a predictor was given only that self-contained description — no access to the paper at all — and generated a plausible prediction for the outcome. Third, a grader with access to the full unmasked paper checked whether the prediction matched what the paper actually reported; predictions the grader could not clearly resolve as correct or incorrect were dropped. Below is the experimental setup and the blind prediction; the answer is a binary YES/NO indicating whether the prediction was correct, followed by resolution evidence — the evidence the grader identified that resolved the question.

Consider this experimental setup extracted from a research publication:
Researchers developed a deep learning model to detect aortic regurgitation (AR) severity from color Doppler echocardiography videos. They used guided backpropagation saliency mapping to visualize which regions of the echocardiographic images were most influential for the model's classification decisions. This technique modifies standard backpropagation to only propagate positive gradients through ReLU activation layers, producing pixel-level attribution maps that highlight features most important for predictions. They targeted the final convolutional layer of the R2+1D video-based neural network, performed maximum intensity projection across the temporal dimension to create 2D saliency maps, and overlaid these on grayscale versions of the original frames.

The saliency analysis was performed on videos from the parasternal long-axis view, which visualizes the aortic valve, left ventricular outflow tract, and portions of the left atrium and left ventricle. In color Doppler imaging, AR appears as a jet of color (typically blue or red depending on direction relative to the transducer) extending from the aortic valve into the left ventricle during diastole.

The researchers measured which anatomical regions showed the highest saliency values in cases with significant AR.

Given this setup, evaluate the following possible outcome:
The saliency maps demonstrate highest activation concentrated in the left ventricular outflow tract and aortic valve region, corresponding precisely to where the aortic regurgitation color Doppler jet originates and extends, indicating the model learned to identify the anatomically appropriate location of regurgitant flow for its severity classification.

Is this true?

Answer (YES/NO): YES